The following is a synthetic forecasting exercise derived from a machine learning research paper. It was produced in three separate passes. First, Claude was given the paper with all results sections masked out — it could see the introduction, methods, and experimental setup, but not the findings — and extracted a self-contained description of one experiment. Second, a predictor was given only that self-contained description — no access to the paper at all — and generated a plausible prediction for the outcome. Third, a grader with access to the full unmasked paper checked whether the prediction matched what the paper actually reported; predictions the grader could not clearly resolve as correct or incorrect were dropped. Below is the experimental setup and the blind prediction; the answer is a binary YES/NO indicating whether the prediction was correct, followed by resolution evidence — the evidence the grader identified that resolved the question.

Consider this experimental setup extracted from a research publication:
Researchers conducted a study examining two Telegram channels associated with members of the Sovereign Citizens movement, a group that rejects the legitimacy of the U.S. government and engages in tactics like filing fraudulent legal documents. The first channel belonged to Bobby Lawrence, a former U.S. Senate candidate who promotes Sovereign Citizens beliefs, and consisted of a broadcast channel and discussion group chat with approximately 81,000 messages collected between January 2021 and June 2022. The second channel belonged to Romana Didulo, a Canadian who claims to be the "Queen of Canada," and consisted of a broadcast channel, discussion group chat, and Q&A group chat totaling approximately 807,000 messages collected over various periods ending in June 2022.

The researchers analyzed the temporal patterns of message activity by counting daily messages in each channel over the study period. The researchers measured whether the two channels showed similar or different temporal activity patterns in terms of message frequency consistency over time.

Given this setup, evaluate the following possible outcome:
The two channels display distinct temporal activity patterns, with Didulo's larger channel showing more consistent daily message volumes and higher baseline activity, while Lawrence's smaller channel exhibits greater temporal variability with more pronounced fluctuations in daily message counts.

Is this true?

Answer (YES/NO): NO